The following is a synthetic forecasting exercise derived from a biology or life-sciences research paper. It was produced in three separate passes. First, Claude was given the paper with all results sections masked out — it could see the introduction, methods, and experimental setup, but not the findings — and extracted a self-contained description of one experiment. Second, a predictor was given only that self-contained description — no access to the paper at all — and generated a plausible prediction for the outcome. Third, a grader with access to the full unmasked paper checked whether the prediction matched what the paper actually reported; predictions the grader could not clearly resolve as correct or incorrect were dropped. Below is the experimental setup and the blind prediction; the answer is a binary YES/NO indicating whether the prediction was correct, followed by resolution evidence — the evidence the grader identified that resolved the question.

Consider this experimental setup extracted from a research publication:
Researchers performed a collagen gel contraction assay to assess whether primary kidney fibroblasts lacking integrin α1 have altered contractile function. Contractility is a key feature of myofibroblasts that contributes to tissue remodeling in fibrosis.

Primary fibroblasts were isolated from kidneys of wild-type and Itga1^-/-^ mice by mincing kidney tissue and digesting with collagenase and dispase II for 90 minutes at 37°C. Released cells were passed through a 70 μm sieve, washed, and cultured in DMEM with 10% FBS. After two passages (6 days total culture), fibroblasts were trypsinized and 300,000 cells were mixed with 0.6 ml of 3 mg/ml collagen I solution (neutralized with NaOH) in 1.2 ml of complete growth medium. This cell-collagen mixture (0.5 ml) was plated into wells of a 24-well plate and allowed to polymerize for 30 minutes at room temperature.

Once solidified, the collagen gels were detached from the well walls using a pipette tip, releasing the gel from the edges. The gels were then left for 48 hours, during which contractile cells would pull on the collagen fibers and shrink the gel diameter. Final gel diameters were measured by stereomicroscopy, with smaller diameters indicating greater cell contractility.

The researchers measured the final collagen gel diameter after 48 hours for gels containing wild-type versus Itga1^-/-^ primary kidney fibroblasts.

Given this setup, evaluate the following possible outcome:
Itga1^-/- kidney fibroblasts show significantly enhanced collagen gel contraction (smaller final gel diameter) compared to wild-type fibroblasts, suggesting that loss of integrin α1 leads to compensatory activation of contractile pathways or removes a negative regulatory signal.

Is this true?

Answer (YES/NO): NO